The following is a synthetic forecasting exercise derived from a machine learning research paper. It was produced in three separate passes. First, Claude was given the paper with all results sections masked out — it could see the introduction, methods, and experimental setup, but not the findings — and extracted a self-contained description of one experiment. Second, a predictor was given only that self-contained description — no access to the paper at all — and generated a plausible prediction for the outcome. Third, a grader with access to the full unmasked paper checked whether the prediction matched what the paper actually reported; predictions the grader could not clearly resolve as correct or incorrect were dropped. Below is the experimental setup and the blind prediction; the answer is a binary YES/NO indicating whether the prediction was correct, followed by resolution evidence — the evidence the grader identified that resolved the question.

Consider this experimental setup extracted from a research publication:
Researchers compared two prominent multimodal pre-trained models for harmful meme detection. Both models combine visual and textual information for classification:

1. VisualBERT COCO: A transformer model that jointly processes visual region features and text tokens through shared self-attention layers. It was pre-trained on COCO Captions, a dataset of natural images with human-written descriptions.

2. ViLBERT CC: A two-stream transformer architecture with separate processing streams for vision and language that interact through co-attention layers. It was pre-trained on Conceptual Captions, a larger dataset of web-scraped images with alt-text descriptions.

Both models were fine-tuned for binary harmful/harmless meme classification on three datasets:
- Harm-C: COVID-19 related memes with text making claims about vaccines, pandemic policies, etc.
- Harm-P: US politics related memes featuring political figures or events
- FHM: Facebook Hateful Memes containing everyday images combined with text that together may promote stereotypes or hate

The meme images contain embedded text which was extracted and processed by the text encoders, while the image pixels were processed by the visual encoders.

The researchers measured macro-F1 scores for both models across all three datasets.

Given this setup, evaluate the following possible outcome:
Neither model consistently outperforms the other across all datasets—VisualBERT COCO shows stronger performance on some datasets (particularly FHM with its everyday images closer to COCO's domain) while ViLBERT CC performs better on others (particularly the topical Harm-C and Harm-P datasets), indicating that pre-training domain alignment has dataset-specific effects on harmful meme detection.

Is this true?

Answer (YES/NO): NO